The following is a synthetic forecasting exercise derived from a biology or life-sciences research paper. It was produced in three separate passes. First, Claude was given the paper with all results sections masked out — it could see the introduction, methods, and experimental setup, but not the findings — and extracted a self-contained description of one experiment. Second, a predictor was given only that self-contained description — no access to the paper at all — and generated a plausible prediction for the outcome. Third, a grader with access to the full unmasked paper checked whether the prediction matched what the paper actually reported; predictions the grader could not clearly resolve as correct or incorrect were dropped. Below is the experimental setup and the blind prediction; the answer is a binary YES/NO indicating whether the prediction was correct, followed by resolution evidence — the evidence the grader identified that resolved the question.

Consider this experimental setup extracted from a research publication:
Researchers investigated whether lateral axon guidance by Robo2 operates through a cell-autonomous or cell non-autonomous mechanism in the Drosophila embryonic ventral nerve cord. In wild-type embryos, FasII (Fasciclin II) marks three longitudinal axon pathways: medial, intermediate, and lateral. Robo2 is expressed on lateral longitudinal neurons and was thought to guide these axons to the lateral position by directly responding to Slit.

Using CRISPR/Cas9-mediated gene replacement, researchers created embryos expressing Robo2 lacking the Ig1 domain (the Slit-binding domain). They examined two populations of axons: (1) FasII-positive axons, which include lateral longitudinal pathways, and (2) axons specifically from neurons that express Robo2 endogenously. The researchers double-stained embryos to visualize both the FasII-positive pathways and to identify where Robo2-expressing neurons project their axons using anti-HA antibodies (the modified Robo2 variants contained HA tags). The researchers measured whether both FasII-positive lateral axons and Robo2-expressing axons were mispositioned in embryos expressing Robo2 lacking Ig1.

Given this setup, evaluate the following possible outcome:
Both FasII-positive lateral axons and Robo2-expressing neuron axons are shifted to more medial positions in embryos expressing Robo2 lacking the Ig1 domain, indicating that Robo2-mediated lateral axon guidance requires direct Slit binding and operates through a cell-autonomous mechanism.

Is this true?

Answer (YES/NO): NO